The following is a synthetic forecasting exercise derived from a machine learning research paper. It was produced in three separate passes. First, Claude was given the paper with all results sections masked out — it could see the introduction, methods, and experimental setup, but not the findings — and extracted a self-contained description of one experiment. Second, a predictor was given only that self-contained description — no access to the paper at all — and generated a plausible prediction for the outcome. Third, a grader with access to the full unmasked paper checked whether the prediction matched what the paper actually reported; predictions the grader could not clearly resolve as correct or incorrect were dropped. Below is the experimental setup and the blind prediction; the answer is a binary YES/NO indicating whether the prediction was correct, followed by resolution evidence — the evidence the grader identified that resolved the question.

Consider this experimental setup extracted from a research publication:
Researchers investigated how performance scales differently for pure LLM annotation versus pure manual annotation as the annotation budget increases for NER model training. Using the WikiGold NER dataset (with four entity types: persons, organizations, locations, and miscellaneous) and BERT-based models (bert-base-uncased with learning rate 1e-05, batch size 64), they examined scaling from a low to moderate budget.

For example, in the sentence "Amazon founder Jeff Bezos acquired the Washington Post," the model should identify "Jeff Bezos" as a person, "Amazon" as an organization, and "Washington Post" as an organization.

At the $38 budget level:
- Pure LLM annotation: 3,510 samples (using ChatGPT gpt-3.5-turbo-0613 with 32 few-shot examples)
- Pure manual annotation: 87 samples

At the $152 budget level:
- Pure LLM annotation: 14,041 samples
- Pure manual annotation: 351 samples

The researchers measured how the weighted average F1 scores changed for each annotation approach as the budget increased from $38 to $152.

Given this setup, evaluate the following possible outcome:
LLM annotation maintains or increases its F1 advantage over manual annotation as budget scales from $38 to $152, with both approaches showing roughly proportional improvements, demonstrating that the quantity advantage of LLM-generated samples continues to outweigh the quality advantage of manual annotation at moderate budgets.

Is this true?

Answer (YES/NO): NO